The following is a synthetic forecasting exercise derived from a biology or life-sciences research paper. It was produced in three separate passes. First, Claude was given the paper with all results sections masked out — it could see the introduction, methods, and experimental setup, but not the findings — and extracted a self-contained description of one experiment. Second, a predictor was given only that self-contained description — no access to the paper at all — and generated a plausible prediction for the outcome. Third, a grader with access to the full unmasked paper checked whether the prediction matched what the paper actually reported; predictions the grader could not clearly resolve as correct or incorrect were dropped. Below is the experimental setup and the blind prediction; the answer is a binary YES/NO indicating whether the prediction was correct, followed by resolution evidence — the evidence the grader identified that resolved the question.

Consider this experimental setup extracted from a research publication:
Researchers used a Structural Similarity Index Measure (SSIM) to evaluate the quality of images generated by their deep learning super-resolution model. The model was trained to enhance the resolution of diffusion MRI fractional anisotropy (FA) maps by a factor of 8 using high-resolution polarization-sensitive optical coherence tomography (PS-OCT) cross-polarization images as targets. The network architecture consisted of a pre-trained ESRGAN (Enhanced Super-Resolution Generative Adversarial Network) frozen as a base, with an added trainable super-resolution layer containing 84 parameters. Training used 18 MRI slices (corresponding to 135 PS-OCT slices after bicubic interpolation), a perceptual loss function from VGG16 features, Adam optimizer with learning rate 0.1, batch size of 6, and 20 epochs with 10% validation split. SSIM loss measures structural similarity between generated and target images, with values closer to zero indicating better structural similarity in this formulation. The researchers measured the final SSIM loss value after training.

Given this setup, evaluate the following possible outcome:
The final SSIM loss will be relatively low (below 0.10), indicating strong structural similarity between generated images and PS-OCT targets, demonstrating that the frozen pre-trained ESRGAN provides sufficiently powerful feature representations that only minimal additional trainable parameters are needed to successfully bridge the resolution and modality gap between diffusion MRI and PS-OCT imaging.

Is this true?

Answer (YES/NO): YES